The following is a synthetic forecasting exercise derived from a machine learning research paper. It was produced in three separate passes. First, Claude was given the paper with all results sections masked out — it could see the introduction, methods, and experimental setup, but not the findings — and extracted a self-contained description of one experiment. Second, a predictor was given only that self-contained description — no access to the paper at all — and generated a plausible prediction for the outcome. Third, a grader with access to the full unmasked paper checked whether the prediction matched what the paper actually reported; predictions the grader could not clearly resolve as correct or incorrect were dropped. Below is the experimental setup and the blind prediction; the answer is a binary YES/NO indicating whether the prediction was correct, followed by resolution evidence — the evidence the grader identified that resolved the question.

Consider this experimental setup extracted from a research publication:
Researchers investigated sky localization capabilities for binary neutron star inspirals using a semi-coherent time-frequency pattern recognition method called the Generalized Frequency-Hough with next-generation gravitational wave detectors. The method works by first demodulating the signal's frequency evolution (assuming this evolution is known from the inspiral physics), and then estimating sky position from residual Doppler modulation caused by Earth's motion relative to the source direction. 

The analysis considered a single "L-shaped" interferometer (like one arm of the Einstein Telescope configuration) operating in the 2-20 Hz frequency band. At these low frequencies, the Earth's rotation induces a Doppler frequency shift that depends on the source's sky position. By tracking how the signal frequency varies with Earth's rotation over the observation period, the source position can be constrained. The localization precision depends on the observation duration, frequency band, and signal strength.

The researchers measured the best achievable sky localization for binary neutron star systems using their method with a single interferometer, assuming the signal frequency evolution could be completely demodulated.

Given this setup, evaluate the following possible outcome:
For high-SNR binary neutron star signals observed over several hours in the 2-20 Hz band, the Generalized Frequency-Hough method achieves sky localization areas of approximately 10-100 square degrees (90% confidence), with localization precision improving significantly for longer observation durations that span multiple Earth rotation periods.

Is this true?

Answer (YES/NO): NO